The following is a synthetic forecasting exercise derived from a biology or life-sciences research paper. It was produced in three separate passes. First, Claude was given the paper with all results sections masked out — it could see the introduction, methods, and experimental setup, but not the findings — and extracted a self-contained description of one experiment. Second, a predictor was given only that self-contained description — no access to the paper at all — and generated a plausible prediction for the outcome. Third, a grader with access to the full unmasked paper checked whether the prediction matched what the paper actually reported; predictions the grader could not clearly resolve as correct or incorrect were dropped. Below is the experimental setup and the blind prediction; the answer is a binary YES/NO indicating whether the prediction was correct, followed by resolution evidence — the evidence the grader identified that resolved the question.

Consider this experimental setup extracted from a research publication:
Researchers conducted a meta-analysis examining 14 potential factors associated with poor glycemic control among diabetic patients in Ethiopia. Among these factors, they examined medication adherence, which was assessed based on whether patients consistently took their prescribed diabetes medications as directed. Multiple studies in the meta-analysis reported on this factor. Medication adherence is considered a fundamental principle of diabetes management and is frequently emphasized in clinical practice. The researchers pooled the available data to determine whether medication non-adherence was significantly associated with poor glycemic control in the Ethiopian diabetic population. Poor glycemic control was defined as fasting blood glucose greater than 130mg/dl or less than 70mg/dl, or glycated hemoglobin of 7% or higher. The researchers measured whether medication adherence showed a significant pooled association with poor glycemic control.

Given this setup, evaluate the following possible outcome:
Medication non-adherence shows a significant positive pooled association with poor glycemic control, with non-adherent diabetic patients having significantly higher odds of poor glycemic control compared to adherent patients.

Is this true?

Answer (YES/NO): NO